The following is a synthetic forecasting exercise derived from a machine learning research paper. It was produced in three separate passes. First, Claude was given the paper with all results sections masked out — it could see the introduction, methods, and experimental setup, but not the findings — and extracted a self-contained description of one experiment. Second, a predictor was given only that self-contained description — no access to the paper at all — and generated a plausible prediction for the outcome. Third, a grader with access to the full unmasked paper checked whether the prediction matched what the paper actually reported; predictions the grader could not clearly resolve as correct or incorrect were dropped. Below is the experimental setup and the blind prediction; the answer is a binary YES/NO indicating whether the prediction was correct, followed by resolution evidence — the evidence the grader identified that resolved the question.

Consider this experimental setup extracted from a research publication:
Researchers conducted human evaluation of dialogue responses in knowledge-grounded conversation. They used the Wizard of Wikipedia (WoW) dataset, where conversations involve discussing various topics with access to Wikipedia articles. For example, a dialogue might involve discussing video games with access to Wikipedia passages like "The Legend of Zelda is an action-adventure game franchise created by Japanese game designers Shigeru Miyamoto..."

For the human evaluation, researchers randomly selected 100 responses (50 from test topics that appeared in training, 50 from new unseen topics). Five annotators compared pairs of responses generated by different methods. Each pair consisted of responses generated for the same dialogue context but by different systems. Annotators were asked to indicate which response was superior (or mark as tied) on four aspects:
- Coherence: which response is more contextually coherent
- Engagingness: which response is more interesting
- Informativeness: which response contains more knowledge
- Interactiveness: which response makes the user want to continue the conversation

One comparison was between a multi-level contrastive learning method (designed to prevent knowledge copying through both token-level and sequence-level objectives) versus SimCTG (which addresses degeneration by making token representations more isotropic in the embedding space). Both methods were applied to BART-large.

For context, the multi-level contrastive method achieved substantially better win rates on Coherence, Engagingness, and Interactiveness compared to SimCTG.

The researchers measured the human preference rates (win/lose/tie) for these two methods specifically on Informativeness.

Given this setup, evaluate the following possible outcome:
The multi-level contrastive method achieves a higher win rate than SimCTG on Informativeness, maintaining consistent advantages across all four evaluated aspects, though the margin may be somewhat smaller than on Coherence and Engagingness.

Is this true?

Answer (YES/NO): NO